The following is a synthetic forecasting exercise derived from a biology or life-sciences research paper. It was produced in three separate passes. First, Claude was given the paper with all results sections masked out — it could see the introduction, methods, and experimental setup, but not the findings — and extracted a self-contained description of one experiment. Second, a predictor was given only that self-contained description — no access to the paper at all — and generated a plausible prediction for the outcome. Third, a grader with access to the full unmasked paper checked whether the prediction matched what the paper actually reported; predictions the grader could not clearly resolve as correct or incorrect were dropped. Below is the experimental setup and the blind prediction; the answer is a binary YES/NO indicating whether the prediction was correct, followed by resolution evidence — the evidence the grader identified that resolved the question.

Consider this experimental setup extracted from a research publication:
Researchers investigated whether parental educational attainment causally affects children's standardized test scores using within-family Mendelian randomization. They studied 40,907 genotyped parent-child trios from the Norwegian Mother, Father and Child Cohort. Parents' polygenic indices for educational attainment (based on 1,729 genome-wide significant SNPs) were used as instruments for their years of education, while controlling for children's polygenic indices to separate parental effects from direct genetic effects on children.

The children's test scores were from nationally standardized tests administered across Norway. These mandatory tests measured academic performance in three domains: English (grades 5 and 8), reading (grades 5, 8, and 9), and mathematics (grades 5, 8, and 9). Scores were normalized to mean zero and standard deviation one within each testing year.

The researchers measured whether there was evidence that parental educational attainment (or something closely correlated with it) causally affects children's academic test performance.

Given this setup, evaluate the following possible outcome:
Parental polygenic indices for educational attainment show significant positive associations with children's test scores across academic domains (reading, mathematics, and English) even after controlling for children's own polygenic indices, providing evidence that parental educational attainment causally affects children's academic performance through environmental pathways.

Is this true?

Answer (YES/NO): NO